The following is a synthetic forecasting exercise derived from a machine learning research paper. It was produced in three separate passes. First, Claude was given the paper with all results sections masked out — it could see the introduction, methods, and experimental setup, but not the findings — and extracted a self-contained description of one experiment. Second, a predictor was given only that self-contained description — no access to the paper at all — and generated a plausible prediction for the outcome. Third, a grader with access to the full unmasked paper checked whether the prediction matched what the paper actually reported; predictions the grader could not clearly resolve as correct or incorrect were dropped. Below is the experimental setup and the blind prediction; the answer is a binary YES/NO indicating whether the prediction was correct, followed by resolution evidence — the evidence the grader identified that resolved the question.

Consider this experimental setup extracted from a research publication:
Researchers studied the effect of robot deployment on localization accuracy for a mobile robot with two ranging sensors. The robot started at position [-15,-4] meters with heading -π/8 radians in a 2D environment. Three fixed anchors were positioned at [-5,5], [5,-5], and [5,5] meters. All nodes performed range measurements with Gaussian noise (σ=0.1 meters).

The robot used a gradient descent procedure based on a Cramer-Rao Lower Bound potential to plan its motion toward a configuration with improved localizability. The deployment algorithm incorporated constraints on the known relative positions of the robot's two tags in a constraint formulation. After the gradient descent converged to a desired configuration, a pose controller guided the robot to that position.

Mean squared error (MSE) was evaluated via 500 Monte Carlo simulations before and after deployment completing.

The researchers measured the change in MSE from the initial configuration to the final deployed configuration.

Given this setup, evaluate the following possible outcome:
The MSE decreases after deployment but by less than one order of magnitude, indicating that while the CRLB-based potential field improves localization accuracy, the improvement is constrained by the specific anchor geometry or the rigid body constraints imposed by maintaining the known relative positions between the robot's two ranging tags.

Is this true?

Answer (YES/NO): YES